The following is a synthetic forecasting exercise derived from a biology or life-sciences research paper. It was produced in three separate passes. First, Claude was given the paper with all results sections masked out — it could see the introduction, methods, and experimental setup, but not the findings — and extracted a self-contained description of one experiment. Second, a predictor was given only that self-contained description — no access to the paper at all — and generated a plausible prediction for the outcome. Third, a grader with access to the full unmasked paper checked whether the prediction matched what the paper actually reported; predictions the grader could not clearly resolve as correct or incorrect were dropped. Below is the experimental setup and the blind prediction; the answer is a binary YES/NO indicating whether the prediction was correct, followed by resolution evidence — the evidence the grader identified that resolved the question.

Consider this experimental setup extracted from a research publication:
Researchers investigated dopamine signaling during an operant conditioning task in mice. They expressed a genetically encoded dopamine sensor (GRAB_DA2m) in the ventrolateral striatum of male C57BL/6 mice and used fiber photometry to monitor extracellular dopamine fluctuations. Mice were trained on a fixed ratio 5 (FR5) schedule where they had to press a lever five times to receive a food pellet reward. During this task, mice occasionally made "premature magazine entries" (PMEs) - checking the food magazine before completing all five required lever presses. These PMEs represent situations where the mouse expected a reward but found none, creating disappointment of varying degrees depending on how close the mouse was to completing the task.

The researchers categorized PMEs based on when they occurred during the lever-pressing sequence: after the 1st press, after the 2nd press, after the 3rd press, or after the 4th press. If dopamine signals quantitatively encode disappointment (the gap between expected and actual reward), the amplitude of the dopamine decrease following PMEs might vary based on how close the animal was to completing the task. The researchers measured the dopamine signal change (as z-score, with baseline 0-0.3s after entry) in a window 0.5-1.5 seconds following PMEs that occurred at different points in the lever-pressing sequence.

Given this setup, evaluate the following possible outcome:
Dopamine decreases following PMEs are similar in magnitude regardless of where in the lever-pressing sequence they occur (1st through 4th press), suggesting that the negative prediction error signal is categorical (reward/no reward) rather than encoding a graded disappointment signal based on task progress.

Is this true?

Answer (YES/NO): NO